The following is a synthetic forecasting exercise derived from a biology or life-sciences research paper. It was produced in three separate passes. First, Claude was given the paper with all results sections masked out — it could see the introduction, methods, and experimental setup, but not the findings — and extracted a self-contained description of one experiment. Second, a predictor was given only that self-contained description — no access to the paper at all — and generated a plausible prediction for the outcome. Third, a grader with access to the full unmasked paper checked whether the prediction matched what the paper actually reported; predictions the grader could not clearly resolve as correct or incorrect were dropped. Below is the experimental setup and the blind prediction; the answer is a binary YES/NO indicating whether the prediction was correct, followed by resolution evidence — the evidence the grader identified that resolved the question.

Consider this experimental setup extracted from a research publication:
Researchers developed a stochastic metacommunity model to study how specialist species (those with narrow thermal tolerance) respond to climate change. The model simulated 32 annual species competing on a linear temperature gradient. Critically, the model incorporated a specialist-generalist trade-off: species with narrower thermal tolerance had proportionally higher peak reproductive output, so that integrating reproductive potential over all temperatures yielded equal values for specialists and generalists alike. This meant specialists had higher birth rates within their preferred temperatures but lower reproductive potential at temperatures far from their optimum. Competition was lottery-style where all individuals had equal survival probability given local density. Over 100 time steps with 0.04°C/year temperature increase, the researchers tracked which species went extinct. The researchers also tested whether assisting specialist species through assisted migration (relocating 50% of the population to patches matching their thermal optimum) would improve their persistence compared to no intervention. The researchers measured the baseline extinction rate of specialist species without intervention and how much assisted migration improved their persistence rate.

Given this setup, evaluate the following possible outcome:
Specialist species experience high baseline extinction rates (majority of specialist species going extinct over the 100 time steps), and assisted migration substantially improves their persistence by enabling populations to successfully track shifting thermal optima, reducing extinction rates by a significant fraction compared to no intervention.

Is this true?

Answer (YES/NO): NO